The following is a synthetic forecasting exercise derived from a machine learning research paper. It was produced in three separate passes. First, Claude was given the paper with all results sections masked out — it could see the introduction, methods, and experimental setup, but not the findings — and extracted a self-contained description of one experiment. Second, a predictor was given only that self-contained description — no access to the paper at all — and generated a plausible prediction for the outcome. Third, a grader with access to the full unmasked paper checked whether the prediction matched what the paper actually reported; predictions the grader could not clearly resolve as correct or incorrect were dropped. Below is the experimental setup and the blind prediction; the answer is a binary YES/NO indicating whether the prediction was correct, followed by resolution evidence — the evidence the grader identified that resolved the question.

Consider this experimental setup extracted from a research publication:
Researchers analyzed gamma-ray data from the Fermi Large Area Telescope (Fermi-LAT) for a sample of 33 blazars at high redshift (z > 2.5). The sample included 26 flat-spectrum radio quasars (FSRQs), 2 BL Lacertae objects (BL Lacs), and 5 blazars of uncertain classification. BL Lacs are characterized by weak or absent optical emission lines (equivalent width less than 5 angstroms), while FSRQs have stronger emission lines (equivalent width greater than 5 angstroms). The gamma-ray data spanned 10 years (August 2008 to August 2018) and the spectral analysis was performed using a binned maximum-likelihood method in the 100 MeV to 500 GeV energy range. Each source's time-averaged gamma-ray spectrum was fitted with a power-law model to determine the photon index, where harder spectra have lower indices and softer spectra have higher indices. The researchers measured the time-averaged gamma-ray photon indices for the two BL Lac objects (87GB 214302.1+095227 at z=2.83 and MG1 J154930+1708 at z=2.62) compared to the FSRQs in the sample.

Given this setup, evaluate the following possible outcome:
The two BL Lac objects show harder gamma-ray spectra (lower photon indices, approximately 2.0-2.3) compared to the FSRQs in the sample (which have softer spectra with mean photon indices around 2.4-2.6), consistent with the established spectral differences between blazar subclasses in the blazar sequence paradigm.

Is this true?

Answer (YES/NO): NO